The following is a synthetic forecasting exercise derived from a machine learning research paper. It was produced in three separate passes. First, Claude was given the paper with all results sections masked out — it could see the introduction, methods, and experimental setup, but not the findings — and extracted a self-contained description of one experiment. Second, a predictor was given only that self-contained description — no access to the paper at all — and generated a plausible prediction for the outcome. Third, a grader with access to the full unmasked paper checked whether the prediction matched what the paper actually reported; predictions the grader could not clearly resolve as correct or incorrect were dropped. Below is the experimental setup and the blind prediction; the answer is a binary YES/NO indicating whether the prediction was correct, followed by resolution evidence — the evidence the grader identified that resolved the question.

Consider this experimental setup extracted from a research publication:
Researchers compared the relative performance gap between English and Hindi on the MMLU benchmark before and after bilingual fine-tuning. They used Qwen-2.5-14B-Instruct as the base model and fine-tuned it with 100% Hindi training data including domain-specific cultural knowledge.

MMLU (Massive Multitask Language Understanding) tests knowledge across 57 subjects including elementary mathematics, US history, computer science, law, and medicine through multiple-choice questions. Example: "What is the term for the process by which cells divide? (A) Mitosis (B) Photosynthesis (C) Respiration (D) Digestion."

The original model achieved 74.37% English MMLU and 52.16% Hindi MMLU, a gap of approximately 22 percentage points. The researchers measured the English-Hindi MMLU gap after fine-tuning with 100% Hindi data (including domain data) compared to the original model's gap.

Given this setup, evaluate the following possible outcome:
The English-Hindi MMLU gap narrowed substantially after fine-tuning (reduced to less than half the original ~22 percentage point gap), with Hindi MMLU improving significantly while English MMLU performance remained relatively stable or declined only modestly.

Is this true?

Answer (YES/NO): NO